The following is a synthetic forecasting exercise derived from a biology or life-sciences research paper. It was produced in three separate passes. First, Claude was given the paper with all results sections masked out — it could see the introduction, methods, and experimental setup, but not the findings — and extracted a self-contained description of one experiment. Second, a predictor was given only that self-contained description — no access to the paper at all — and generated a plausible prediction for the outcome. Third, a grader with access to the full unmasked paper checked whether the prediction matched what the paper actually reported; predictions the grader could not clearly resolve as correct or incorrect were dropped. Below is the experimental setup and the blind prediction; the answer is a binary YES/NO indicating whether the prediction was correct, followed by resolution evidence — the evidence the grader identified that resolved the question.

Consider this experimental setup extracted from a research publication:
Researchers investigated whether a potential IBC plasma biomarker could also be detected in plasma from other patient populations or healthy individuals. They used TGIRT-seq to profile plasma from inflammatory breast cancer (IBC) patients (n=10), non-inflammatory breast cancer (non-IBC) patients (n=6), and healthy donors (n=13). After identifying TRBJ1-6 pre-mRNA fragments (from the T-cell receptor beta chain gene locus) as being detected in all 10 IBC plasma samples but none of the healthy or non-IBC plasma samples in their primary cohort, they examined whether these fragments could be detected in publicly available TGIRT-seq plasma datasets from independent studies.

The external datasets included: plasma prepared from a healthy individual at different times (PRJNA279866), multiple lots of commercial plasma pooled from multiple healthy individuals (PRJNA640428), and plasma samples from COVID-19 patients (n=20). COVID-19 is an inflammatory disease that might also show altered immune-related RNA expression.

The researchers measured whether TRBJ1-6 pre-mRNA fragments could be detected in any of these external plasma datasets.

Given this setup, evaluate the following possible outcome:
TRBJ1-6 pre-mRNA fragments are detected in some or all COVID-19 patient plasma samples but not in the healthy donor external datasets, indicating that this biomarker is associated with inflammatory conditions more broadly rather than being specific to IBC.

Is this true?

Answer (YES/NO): NO